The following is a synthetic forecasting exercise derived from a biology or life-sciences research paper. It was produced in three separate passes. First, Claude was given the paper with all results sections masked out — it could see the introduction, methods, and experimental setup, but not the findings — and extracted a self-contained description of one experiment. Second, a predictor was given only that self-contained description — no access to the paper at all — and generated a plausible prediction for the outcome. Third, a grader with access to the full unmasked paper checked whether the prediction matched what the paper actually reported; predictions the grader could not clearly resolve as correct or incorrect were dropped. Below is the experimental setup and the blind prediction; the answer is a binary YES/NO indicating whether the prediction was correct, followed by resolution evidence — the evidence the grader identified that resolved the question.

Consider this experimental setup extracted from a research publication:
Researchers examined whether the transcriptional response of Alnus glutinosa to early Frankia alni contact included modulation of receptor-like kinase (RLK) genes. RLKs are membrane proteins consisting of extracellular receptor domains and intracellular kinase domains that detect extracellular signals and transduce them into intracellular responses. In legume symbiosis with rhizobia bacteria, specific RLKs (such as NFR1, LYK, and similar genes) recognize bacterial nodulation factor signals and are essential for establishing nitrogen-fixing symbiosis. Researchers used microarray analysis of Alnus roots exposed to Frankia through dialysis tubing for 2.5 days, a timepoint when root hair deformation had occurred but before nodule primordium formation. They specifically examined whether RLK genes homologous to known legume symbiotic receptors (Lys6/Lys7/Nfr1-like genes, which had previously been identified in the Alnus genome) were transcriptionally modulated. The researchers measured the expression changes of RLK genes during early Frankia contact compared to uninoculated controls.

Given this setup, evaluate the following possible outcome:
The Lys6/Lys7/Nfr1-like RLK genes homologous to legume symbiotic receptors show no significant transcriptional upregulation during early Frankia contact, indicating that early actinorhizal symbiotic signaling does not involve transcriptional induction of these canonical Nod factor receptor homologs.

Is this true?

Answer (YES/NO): YES